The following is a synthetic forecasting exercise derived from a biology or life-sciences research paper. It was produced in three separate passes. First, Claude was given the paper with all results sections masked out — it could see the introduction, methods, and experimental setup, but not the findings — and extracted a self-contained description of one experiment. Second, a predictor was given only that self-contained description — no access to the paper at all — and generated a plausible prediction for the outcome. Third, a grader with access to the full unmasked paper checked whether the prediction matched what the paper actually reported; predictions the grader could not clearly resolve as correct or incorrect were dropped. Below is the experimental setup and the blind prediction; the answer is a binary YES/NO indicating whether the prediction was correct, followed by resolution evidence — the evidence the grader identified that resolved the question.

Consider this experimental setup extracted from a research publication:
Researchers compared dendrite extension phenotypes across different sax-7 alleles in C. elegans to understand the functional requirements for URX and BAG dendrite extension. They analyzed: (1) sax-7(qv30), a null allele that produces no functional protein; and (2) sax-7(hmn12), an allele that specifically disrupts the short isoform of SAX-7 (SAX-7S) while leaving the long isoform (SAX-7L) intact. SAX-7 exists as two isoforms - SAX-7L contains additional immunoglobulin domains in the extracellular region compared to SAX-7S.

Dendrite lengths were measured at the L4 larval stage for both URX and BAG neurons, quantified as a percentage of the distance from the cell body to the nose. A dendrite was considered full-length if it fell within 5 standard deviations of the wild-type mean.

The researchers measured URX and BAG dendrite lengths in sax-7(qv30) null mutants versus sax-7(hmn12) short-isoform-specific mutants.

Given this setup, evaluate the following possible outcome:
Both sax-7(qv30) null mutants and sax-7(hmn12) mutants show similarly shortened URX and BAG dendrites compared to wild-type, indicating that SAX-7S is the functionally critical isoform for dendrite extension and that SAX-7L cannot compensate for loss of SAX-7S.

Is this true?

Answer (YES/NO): NO